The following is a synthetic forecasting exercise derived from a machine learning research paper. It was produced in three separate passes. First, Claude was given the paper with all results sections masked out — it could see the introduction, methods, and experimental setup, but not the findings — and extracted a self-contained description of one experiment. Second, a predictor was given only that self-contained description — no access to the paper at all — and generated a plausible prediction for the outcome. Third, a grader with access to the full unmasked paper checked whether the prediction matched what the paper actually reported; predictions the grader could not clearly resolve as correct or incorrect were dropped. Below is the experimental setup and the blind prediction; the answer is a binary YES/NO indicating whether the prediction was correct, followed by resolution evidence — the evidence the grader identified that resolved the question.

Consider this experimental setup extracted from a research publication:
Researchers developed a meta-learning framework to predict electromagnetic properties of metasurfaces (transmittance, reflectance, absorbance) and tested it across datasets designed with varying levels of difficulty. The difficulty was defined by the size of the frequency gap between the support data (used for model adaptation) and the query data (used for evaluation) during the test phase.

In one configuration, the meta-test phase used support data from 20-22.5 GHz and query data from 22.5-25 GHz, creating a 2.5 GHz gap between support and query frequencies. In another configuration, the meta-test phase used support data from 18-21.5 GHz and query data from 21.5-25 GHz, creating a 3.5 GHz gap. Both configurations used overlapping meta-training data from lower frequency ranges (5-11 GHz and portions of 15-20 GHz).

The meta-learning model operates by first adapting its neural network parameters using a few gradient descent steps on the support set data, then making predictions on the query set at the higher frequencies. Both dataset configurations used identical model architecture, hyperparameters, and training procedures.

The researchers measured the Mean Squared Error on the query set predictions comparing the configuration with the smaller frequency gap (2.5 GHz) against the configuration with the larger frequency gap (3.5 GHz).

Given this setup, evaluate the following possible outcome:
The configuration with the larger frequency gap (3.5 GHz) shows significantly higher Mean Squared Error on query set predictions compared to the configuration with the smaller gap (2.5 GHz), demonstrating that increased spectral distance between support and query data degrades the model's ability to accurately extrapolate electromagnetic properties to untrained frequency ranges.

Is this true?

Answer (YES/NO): YES